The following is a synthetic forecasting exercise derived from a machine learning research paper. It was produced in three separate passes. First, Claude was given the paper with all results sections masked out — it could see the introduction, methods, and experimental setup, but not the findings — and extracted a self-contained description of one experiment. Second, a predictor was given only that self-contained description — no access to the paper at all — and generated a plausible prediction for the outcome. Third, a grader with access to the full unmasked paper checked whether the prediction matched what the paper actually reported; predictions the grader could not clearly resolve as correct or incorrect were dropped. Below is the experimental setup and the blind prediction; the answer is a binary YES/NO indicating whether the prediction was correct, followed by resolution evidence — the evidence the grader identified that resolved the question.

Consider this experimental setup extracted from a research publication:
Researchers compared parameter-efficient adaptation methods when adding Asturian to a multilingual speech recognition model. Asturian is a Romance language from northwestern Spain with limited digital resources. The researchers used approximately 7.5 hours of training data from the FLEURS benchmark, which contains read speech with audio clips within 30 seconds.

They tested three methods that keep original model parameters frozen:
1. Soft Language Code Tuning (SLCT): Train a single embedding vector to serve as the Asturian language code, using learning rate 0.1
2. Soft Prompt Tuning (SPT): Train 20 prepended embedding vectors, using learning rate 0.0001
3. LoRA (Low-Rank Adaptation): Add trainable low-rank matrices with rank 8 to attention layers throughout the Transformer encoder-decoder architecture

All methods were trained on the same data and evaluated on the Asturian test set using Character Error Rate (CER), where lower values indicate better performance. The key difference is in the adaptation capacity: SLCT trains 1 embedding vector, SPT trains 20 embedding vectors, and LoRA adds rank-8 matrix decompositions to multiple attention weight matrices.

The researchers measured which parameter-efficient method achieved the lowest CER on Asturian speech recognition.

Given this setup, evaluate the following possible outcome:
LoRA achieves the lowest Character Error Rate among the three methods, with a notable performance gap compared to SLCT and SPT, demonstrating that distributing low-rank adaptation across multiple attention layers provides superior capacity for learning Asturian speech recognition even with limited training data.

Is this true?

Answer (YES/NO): YES